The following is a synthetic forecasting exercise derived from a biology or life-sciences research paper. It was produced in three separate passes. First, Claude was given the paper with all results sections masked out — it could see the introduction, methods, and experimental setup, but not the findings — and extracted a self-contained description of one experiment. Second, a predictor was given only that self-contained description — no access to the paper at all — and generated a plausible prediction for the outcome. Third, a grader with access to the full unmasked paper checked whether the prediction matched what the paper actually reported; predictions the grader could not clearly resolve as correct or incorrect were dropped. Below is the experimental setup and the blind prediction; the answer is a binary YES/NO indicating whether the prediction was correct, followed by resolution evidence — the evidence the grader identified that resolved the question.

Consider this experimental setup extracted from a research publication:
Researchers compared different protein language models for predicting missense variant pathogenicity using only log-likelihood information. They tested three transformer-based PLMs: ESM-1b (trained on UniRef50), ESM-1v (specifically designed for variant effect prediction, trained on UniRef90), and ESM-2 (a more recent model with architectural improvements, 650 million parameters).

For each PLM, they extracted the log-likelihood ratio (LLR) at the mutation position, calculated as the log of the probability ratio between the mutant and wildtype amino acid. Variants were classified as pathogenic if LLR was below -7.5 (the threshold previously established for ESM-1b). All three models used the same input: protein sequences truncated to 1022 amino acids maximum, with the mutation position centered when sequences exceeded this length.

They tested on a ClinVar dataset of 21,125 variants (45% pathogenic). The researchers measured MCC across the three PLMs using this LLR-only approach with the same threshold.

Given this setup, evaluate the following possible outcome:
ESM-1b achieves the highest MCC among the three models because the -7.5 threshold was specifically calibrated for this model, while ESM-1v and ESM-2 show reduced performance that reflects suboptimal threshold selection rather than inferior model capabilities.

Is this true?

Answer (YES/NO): NO